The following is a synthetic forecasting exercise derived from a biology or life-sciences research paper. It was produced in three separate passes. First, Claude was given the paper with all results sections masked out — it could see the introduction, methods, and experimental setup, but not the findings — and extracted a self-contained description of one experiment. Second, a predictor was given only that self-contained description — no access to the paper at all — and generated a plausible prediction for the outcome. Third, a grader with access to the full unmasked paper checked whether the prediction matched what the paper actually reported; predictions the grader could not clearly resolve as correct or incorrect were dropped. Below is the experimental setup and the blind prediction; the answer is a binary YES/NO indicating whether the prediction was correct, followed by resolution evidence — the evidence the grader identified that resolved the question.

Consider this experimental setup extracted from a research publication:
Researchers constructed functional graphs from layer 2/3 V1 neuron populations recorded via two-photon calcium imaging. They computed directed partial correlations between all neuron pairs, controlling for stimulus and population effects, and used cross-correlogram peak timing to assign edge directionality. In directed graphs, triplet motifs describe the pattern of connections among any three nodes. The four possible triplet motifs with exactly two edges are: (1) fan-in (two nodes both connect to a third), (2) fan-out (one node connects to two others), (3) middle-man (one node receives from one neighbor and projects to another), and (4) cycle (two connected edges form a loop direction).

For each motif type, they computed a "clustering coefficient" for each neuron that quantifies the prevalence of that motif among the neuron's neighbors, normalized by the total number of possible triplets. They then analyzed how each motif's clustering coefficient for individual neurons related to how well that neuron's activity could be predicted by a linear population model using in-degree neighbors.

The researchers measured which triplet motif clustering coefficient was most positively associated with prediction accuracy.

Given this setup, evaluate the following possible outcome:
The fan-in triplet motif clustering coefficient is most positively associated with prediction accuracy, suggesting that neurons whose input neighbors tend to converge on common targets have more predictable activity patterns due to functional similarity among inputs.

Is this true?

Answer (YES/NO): NO